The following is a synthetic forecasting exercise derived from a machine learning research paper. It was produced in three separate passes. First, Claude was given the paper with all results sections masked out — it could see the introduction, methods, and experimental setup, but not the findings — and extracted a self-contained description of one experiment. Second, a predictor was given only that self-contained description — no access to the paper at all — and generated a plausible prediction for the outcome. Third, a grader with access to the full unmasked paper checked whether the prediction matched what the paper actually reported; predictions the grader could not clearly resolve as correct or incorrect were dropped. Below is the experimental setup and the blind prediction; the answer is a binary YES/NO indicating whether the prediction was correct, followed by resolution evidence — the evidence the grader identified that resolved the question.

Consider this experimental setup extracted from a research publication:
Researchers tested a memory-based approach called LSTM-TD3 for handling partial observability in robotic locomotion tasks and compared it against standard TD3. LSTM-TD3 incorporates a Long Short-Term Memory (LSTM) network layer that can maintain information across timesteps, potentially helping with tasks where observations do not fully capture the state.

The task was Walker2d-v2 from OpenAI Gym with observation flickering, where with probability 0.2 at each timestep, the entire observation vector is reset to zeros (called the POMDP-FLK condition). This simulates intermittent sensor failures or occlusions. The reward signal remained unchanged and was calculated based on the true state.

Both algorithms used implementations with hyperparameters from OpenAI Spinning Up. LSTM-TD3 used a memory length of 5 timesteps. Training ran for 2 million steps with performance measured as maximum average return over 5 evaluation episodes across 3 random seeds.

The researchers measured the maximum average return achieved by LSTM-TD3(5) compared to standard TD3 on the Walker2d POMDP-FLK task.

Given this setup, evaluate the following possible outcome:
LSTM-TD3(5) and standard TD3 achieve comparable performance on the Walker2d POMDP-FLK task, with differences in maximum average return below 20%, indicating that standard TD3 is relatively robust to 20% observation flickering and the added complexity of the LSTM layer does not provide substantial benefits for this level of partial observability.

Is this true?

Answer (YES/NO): NO